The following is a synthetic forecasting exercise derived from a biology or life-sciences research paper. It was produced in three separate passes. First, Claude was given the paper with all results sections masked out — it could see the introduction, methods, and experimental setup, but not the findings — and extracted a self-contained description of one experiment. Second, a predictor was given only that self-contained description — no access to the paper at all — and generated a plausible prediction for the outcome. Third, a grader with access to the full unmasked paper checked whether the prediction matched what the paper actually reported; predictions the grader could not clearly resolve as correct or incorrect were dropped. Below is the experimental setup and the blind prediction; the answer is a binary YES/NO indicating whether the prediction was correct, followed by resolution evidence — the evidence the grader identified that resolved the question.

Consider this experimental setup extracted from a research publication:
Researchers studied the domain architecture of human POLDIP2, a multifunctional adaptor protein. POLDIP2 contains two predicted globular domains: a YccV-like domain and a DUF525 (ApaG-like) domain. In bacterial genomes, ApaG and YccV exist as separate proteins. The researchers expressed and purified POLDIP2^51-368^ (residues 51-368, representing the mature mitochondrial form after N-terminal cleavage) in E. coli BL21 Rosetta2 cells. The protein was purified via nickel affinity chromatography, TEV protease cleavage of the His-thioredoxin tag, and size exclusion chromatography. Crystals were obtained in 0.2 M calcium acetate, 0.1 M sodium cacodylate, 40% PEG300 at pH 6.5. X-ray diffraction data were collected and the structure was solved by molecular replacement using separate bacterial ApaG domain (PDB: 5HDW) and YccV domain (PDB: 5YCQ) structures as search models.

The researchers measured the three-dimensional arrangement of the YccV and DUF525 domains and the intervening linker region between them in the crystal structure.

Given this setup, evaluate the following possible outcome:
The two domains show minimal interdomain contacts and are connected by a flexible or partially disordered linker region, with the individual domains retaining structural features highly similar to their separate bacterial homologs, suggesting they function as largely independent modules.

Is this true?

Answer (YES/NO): NO